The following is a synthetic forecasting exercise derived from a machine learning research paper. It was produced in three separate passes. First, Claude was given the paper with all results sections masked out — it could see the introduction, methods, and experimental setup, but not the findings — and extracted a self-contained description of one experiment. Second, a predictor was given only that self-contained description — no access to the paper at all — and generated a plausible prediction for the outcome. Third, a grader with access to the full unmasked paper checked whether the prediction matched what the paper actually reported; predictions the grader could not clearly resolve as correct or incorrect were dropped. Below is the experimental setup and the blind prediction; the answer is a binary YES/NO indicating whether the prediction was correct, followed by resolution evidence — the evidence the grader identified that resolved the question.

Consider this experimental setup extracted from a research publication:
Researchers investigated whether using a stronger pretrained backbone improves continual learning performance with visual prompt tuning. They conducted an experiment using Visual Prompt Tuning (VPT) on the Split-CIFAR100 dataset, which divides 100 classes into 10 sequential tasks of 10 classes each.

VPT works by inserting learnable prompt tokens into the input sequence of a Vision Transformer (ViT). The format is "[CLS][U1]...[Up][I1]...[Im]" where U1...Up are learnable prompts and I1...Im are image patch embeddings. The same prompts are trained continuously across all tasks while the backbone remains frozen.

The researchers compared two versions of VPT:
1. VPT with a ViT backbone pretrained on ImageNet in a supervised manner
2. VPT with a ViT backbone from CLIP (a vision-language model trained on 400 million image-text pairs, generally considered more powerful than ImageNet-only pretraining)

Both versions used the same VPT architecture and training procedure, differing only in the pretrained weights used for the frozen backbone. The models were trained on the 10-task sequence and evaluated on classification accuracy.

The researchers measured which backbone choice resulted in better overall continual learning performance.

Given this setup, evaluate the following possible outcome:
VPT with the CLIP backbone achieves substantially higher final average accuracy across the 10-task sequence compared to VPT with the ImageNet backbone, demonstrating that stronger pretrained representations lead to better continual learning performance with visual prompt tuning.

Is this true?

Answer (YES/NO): NO